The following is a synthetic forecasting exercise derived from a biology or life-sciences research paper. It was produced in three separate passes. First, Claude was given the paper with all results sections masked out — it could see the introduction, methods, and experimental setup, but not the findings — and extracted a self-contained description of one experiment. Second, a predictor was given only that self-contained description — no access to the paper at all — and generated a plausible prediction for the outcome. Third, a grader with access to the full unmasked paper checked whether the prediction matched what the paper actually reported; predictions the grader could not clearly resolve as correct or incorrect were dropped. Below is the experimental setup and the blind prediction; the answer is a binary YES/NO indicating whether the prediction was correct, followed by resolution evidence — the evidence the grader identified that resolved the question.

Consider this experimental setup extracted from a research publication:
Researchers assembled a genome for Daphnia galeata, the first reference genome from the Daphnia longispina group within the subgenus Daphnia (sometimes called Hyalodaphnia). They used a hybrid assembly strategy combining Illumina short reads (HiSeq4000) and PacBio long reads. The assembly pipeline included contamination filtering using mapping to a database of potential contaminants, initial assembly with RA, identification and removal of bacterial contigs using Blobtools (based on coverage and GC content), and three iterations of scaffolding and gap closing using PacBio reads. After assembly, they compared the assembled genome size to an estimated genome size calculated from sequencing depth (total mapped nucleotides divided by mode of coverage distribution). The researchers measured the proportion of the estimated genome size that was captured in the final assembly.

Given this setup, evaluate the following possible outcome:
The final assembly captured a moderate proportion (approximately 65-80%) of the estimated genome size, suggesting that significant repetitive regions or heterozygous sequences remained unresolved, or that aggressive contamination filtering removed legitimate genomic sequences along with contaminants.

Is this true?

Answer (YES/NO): NO